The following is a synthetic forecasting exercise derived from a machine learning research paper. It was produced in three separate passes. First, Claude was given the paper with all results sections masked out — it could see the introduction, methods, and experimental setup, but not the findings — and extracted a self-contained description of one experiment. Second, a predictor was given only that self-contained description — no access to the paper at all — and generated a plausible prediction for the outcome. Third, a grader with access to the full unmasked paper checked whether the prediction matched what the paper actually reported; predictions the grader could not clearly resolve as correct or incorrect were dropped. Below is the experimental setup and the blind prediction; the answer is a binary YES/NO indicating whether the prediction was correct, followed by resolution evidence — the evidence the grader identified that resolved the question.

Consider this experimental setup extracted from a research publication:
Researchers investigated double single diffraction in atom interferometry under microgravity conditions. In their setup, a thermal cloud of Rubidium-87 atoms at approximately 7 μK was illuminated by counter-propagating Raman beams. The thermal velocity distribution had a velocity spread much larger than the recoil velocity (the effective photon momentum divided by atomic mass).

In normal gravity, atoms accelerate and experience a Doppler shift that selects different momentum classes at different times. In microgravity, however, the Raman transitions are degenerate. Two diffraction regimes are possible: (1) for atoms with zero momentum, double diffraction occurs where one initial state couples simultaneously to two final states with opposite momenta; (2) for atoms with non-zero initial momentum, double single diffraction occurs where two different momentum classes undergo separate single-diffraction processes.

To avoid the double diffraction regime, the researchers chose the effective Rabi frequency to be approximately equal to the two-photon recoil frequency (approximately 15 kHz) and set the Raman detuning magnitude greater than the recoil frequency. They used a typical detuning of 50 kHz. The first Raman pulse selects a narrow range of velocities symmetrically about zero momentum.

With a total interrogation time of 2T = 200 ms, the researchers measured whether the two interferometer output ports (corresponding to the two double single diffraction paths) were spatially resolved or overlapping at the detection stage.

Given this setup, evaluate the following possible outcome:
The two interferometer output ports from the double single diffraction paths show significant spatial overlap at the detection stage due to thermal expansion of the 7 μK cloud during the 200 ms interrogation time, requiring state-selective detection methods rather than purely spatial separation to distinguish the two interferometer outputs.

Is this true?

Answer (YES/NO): NO